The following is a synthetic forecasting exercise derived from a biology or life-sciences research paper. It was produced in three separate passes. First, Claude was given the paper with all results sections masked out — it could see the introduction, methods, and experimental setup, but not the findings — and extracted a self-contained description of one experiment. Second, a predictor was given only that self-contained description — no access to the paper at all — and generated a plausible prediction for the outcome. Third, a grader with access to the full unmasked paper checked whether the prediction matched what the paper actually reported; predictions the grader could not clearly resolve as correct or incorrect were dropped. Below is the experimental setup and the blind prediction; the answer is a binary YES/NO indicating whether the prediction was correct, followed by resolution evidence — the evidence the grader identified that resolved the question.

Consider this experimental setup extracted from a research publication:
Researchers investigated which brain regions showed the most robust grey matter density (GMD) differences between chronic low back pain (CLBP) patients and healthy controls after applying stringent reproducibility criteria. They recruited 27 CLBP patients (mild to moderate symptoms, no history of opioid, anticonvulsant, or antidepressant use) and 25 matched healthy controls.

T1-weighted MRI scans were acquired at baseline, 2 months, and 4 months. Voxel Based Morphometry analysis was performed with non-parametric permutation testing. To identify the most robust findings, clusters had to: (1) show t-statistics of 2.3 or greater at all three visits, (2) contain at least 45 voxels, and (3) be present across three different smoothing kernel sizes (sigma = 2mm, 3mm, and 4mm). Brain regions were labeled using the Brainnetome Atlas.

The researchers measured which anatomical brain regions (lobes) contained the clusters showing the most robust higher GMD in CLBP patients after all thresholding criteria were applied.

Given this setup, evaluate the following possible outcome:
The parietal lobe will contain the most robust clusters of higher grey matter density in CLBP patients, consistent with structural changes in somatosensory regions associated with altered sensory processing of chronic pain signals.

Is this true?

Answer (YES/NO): NO